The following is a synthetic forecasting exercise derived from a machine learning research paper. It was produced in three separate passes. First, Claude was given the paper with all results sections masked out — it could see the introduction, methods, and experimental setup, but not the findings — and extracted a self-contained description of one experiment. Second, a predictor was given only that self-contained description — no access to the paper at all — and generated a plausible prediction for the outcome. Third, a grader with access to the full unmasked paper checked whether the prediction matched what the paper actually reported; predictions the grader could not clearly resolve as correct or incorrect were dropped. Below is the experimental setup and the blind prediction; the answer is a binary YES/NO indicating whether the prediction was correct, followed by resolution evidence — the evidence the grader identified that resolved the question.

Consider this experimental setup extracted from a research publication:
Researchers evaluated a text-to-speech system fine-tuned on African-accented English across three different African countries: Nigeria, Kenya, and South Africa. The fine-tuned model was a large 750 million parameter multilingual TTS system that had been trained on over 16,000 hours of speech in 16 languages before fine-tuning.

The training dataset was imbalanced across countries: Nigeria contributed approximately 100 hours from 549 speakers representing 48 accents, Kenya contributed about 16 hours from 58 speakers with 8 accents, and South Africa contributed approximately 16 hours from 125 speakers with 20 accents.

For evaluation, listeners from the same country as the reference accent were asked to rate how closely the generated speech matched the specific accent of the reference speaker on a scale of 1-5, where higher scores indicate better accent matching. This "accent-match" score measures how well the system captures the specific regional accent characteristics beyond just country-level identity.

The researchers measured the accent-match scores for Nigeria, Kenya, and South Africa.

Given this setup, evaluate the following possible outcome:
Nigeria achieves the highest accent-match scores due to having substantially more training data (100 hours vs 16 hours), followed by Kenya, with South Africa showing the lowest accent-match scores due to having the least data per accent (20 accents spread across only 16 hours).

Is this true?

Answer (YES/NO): NO